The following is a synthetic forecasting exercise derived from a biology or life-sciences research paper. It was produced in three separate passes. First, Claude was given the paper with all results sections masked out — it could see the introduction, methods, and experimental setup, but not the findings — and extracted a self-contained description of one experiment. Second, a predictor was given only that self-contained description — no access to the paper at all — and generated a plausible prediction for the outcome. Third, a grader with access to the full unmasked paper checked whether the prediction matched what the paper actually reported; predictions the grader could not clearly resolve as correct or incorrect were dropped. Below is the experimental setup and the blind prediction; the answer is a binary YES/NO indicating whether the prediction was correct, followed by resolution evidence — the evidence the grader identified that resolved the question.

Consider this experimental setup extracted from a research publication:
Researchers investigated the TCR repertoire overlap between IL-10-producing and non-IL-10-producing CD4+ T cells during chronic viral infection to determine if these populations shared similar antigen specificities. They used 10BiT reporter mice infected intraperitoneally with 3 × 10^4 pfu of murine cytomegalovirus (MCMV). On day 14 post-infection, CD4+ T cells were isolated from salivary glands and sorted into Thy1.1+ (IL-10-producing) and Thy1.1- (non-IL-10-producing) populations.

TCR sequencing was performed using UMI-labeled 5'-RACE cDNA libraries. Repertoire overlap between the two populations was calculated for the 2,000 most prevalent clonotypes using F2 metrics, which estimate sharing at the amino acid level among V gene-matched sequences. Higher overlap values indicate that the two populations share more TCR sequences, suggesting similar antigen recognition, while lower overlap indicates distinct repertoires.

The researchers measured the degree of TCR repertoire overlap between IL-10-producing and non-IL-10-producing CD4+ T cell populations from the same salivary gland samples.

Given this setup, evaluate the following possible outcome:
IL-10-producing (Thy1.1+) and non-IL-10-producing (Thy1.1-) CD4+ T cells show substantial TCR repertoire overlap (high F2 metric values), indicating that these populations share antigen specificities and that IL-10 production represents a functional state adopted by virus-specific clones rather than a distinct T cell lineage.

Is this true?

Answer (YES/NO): YES